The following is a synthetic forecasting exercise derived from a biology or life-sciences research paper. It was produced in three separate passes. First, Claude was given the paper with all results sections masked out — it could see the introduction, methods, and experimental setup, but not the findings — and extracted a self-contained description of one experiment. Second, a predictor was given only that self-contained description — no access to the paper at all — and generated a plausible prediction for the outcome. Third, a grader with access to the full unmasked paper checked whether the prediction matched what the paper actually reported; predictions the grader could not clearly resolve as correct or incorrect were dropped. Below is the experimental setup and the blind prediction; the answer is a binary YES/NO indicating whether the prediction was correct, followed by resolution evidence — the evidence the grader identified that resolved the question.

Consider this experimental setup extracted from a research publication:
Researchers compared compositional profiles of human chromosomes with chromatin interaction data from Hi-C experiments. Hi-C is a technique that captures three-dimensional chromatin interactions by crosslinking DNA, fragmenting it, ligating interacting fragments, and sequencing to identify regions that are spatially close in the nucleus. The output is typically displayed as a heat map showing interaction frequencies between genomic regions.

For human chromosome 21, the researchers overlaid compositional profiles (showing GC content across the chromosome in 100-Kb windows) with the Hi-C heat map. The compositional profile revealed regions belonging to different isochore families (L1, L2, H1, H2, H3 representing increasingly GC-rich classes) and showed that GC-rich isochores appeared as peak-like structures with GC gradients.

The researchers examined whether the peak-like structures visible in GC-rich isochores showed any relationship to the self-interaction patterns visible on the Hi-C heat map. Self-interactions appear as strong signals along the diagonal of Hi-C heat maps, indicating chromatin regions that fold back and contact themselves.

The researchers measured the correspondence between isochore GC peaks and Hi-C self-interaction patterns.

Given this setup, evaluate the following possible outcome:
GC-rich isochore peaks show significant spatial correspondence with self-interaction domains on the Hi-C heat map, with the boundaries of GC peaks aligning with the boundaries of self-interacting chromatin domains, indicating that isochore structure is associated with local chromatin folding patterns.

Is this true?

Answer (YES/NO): YES